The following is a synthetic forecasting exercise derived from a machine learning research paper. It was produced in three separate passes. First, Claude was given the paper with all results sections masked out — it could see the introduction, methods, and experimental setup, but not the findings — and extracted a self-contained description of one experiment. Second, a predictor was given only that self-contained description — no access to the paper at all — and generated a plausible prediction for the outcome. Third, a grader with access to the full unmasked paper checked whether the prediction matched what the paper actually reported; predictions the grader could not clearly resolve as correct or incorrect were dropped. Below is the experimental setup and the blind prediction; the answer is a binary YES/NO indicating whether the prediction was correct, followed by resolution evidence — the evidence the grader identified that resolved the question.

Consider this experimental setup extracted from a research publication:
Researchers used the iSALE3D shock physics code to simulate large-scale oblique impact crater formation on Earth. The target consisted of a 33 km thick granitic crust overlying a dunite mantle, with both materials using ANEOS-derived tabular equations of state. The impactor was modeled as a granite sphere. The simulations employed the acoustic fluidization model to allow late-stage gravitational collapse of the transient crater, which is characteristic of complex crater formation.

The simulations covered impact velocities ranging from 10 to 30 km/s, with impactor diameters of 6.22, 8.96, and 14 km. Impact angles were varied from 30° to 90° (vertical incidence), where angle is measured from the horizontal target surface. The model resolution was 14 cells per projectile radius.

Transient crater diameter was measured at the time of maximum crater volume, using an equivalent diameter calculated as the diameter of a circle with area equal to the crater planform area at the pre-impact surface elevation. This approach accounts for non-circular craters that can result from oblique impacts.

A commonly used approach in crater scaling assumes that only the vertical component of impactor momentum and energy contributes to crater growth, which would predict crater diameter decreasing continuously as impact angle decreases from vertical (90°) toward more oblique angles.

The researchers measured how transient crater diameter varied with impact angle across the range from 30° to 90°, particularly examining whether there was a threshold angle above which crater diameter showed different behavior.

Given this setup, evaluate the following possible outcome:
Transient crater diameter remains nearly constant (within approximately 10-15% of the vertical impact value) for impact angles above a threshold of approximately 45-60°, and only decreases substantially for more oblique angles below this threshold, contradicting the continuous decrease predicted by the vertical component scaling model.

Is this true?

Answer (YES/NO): NO